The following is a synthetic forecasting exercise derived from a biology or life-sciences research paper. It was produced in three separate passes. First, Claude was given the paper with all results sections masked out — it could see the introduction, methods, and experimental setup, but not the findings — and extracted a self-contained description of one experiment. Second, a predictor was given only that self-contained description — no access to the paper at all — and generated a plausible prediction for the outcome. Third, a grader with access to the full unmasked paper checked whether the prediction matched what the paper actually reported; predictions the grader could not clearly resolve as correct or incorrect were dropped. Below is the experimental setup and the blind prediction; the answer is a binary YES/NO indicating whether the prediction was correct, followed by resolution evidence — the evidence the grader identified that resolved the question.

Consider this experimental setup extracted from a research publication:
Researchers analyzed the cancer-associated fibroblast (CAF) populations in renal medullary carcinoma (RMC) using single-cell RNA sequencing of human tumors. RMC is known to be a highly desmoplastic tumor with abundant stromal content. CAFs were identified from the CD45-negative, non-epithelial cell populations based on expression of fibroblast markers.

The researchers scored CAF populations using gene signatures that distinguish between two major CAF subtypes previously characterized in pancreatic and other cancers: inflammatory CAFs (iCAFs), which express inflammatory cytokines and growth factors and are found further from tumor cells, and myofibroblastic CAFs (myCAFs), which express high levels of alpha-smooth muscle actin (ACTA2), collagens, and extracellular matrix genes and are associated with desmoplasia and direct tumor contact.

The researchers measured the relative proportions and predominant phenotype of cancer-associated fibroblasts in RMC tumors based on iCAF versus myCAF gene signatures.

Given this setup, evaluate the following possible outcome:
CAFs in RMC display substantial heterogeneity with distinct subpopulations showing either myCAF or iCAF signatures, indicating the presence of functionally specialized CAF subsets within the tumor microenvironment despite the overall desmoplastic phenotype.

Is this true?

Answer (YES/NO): YES